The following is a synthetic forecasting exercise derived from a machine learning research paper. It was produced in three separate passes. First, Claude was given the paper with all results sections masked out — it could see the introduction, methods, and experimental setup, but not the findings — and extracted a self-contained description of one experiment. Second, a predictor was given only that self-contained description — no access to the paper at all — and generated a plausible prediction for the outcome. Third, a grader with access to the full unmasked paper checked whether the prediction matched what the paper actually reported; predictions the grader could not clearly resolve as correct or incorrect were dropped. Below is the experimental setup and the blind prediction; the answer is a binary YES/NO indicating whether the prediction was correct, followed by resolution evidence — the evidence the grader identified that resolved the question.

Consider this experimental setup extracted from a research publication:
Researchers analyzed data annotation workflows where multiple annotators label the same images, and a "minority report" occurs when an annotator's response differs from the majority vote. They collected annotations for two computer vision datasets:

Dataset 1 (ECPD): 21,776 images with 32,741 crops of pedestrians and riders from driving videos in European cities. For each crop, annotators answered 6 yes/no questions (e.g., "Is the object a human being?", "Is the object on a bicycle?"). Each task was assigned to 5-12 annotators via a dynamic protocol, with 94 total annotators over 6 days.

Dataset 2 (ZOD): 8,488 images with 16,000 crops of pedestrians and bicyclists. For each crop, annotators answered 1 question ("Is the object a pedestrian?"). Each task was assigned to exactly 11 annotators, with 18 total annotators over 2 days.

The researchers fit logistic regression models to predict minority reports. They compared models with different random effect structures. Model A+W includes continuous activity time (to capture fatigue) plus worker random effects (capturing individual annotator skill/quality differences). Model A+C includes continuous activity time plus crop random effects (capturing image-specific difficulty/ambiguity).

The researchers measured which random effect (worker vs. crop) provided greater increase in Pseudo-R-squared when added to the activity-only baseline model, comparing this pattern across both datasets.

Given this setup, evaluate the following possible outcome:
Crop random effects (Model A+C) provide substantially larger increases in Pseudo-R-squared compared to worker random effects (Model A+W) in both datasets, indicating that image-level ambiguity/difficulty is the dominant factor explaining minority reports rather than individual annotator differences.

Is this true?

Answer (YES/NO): NO